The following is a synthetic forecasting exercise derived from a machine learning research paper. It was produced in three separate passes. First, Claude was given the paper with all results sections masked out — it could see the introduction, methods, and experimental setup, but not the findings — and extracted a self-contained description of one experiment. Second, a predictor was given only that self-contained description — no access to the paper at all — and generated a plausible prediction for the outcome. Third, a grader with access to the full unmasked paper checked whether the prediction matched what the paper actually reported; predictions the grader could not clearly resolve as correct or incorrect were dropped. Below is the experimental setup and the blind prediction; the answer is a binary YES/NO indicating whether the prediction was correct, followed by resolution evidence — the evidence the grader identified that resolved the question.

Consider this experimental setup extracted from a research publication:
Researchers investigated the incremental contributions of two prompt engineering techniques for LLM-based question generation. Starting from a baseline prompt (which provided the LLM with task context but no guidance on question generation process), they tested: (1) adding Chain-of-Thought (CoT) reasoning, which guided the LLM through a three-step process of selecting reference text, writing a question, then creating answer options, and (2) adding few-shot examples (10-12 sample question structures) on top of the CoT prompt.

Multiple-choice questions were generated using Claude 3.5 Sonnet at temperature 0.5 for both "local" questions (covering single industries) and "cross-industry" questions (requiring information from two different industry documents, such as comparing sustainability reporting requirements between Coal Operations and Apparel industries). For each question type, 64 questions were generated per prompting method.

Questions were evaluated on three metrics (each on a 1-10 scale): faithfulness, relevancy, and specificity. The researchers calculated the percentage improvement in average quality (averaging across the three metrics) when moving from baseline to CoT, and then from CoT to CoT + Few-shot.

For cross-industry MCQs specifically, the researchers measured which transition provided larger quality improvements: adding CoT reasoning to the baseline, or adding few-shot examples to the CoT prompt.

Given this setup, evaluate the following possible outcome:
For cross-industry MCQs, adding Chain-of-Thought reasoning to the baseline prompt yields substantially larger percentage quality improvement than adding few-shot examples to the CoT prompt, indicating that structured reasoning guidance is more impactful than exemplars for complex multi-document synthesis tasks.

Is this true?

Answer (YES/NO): YES